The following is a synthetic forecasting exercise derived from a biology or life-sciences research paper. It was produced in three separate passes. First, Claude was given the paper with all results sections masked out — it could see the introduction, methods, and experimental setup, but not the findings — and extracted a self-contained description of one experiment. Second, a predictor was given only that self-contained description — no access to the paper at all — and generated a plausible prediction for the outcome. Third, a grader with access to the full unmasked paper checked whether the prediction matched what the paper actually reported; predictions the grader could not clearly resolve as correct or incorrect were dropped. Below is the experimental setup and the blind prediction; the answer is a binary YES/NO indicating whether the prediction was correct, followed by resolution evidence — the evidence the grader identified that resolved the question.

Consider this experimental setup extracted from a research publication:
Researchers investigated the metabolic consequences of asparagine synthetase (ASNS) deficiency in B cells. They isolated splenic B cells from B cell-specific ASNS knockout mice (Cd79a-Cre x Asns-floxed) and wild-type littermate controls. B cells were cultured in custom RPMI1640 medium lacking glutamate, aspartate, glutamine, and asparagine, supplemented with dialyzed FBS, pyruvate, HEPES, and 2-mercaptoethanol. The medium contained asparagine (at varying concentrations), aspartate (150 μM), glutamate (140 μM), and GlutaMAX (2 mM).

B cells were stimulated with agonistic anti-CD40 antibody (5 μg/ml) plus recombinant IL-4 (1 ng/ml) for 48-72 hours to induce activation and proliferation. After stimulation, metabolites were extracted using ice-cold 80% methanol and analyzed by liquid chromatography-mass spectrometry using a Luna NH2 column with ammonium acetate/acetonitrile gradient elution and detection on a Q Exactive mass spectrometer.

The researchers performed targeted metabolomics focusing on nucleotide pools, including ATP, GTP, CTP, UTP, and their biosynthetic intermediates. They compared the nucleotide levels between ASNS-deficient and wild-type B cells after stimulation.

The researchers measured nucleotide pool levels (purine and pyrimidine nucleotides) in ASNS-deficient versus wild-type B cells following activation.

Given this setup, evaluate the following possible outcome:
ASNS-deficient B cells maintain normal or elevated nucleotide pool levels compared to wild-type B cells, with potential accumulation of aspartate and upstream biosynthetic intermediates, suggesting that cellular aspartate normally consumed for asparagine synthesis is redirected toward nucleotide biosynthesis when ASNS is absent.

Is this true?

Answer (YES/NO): NO